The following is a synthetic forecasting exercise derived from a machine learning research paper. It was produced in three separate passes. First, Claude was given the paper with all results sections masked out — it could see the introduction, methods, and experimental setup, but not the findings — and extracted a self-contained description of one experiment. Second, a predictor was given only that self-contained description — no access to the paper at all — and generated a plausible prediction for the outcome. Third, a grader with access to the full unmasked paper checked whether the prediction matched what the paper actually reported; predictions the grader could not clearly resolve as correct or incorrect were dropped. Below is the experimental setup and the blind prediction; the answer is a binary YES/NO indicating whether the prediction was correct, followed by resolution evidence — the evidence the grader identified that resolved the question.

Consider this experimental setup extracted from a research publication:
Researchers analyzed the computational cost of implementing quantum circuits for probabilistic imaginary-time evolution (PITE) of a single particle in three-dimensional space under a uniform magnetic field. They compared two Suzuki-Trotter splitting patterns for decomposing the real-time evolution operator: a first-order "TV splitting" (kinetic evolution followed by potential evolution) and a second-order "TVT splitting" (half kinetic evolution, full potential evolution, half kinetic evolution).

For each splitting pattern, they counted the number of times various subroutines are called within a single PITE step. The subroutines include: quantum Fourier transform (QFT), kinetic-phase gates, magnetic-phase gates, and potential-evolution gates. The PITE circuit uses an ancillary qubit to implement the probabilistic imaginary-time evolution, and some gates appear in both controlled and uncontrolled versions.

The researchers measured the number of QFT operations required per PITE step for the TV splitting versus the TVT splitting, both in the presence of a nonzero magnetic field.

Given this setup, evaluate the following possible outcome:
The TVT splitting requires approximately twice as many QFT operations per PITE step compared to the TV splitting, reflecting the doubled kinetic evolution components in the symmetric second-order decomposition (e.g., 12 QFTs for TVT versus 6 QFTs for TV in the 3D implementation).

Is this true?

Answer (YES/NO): NO